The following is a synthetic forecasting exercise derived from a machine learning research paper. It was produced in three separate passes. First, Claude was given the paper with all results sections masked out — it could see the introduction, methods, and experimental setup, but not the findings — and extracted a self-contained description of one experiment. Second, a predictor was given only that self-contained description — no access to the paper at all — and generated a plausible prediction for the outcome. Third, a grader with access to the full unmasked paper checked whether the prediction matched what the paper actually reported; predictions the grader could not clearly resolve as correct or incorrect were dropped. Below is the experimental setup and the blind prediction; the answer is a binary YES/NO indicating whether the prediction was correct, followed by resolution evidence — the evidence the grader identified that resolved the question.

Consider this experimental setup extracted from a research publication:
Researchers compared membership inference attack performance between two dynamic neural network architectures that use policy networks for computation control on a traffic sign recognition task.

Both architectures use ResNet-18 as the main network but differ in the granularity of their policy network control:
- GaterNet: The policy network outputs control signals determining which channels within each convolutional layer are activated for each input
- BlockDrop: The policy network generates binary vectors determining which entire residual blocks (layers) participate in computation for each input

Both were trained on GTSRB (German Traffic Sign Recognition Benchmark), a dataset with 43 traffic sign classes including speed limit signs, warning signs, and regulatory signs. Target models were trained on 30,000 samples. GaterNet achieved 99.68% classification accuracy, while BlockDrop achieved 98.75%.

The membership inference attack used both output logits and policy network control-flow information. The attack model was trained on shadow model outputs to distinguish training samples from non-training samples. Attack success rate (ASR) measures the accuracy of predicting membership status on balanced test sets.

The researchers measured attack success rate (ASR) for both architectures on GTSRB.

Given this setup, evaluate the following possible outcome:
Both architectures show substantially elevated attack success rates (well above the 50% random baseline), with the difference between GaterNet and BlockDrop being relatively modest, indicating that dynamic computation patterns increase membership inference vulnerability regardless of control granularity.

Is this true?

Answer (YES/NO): NO